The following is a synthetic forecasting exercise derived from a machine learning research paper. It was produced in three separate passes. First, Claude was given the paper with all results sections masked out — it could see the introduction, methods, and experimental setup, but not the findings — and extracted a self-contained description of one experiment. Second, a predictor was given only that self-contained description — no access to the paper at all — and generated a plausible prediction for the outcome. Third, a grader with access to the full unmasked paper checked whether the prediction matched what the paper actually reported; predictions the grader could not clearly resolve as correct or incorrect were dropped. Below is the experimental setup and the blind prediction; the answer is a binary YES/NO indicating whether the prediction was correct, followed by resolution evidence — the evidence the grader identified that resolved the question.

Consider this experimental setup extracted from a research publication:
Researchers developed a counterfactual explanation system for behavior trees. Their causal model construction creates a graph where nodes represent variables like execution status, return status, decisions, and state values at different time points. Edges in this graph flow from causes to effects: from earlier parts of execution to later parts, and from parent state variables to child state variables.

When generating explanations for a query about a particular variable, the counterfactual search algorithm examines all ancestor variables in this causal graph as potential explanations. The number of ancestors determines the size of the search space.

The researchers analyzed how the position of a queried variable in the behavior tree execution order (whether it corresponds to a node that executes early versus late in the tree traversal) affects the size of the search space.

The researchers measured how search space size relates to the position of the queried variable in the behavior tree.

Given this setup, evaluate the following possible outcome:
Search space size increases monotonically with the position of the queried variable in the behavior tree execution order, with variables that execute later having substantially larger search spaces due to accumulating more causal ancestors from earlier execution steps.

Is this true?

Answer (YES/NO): YES